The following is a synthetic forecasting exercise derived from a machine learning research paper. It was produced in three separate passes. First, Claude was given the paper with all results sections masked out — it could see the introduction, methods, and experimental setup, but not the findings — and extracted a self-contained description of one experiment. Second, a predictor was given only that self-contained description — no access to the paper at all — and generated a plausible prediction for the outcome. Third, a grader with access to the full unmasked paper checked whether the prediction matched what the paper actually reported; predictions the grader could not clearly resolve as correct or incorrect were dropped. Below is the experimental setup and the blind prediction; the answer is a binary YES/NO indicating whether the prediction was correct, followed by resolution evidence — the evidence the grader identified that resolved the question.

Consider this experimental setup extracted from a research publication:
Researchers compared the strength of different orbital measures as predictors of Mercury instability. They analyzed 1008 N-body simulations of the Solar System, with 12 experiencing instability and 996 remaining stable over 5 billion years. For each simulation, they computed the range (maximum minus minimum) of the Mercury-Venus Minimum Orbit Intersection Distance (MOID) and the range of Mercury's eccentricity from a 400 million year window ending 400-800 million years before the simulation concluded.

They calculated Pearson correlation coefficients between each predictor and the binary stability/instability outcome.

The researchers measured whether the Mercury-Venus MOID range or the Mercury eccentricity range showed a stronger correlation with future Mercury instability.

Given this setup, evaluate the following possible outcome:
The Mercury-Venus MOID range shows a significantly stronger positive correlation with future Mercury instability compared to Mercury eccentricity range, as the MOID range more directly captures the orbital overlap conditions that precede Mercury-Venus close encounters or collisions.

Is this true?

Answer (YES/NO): NO